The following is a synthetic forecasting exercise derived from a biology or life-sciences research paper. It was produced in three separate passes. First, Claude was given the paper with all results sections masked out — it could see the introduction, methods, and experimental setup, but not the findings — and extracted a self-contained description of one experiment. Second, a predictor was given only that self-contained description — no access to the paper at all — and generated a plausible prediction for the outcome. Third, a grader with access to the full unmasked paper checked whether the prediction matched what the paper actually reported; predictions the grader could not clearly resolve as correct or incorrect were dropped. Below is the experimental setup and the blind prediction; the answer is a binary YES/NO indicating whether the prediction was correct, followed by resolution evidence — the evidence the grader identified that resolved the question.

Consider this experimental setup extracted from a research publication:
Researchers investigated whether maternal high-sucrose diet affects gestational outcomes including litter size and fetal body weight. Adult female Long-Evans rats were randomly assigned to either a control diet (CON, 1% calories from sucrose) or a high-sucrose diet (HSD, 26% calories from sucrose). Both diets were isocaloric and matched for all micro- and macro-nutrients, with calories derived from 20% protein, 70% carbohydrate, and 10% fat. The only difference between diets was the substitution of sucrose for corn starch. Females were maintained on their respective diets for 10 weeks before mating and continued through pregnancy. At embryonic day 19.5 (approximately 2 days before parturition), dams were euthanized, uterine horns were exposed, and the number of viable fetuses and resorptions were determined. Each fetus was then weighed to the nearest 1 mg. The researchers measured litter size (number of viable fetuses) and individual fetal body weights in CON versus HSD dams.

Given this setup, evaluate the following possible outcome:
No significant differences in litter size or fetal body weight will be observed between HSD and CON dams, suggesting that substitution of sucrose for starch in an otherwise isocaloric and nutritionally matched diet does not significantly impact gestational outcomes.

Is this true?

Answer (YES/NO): YES